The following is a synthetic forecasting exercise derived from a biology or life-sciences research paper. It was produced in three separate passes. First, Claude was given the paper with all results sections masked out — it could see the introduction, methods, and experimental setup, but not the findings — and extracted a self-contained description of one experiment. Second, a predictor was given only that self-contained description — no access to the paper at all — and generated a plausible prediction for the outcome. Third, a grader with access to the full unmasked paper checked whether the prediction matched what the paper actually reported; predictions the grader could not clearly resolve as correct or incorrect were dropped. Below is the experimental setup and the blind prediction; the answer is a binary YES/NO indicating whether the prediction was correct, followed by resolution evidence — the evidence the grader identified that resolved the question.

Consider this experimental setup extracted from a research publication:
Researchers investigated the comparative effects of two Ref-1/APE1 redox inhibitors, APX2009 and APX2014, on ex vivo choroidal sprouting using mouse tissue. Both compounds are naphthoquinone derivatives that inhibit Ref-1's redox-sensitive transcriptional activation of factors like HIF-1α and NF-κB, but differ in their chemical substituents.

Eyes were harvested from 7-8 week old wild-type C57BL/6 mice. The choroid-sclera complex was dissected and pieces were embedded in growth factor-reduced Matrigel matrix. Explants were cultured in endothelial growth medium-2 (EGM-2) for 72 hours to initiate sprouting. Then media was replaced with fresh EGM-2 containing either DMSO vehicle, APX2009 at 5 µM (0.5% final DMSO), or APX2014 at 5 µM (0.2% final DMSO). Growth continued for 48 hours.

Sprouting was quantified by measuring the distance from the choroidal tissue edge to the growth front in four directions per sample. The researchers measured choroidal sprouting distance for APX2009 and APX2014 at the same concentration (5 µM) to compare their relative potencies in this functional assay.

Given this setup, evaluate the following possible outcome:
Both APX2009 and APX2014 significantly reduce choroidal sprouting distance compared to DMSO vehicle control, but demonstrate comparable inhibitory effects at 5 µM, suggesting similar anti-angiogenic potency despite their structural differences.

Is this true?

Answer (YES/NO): NO